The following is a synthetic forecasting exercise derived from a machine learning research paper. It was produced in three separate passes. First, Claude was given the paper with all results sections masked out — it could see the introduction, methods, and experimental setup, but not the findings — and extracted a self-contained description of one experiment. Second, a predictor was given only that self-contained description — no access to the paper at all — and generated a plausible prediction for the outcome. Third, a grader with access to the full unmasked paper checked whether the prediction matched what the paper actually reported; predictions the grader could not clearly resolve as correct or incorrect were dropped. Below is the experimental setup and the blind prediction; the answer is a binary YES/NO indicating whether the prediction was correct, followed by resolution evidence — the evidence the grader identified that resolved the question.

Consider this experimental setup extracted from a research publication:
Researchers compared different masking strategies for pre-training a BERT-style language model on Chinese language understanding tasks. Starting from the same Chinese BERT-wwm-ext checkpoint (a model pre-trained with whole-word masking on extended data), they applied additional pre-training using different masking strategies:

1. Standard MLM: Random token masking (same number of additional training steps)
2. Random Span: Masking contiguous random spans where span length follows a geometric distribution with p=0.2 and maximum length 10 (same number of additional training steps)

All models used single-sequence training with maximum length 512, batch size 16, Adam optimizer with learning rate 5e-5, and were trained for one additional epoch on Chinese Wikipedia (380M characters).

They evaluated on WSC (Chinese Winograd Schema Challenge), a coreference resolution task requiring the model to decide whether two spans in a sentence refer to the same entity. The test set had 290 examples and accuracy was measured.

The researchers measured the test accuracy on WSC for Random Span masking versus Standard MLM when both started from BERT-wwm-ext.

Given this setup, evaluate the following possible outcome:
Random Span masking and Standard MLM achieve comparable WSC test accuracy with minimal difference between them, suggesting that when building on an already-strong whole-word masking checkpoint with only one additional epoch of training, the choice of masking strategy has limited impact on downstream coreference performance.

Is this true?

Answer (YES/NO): NO